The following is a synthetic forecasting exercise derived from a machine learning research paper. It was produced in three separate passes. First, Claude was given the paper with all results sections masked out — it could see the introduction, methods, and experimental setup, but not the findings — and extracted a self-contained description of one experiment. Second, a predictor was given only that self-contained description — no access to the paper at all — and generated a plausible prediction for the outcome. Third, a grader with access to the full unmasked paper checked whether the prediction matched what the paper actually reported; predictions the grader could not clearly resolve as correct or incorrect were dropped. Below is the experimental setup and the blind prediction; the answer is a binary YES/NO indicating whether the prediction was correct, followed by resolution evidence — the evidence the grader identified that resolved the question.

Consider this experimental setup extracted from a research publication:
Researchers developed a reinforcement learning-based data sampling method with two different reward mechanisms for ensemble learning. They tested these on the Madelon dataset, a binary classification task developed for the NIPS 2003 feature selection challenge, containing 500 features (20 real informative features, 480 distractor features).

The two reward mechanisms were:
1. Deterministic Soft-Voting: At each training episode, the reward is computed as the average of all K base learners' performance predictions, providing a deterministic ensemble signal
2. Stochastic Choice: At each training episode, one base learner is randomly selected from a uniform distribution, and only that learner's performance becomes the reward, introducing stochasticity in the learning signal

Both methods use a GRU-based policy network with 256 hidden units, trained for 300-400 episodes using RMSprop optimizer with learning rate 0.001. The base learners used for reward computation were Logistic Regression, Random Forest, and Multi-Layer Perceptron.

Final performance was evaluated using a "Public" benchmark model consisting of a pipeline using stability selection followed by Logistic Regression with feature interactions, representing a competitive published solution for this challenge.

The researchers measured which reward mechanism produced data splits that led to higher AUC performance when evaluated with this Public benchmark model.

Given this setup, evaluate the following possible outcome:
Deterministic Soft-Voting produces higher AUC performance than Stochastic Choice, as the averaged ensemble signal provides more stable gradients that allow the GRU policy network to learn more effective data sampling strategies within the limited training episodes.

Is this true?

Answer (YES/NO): NO